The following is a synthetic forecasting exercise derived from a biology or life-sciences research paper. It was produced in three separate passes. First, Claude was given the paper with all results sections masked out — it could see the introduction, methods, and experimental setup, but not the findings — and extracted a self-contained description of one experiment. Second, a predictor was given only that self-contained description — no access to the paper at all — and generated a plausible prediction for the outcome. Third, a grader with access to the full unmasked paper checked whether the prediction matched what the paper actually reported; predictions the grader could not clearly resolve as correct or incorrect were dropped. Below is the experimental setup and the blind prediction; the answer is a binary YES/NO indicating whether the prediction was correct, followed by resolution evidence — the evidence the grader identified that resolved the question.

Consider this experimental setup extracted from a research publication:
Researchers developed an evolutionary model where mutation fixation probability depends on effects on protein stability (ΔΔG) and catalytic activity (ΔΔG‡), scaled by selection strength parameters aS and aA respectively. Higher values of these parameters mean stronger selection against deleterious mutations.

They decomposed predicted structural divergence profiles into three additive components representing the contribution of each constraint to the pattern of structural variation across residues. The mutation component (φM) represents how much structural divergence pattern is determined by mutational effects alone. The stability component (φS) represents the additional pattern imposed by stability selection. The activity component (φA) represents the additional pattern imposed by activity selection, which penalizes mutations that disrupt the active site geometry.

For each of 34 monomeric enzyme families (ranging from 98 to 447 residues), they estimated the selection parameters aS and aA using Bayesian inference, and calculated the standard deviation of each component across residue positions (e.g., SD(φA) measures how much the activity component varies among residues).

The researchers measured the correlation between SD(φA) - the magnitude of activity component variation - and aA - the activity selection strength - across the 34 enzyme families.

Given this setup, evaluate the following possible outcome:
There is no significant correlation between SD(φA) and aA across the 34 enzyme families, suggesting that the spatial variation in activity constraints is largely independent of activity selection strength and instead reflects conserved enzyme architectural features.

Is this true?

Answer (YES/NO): NO